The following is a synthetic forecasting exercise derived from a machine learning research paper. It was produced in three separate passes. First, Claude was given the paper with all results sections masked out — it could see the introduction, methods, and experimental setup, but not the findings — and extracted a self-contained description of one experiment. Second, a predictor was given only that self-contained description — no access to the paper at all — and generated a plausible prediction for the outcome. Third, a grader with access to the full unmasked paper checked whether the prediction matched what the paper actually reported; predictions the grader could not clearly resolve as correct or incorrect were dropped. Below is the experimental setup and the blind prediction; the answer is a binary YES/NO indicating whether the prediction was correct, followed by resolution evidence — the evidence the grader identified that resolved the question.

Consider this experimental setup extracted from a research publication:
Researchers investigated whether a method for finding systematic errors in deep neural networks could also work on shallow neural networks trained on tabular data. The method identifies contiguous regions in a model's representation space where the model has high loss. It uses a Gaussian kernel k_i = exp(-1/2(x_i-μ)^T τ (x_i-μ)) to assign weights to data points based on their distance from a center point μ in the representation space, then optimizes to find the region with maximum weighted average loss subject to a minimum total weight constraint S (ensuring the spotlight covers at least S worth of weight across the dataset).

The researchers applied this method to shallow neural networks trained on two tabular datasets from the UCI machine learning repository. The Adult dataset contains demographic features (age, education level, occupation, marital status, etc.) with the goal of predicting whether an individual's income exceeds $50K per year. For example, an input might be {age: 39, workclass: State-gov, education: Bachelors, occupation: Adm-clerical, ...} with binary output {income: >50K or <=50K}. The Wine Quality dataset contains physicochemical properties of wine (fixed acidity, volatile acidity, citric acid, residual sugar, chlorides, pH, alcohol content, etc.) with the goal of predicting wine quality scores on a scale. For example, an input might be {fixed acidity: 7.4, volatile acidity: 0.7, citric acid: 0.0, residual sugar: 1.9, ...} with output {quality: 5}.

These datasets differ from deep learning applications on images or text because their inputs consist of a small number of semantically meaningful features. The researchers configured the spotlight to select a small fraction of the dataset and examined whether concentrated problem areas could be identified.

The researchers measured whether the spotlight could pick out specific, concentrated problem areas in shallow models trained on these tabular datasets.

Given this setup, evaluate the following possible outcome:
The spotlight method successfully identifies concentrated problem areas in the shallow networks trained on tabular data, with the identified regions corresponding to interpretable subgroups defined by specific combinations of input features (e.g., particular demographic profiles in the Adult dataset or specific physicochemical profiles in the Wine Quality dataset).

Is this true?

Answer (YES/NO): NO